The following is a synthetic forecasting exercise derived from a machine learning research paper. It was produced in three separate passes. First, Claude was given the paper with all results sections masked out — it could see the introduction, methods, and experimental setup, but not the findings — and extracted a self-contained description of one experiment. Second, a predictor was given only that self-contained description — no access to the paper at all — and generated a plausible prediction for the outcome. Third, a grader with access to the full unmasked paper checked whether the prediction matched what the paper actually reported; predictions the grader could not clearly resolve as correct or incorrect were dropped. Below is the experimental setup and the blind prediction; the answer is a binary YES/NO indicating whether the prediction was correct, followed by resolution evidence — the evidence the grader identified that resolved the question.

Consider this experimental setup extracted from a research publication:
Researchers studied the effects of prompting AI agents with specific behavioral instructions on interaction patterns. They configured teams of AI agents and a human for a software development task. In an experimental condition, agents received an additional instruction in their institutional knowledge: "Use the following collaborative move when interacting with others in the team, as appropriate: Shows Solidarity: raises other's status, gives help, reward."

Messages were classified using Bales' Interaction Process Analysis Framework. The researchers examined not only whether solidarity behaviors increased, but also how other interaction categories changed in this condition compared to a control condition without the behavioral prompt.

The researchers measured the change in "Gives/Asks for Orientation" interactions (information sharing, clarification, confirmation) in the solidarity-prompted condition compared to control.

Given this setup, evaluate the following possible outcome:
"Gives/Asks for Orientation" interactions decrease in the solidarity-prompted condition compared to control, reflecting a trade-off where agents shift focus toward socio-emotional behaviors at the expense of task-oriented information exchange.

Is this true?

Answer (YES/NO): YES